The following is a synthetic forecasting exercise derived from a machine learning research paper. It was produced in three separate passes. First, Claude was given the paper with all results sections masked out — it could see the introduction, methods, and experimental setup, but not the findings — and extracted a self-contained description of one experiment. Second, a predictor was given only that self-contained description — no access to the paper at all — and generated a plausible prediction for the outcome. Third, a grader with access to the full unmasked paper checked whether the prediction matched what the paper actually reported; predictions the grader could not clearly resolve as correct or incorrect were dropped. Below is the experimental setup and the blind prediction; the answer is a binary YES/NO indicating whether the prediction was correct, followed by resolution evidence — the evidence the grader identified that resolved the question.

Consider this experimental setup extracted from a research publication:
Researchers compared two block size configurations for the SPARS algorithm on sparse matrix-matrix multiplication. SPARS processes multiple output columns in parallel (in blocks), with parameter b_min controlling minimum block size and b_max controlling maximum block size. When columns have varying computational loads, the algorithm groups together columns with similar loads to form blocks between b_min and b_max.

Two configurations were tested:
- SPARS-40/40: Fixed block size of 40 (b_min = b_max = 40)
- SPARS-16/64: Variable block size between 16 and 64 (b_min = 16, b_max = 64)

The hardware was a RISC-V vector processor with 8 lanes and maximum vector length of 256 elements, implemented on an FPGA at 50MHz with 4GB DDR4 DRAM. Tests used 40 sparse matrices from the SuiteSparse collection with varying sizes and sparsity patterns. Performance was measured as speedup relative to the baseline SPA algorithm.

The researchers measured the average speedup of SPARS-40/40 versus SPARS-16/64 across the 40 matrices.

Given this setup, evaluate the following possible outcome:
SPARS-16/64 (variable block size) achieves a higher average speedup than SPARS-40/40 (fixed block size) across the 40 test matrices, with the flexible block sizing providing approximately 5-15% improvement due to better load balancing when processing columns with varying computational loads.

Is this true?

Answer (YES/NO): NO